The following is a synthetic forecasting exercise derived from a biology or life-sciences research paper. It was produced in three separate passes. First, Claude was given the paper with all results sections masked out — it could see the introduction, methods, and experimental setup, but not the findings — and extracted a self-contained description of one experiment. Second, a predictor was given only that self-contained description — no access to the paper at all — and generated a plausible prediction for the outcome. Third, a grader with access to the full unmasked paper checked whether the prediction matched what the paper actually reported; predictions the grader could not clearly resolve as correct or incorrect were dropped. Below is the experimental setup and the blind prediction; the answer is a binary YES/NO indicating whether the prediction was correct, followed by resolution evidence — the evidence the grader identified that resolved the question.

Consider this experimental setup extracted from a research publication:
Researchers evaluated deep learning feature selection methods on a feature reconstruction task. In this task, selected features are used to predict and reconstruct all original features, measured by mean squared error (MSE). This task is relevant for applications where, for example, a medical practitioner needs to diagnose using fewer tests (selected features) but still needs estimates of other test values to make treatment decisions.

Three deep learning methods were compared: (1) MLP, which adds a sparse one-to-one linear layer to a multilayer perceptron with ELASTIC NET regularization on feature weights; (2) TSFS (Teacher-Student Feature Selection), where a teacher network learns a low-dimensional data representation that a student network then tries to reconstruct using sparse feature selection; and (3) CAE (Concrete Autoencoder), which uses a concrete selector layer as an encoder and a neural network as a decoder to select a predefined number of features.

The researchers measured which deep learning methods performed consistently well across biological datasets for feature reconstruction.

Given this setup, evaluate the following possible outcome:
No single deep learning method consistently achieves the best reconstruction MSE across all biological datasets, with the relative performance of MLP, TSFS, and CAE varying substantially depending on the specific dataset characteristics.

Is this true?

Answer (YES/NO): NO